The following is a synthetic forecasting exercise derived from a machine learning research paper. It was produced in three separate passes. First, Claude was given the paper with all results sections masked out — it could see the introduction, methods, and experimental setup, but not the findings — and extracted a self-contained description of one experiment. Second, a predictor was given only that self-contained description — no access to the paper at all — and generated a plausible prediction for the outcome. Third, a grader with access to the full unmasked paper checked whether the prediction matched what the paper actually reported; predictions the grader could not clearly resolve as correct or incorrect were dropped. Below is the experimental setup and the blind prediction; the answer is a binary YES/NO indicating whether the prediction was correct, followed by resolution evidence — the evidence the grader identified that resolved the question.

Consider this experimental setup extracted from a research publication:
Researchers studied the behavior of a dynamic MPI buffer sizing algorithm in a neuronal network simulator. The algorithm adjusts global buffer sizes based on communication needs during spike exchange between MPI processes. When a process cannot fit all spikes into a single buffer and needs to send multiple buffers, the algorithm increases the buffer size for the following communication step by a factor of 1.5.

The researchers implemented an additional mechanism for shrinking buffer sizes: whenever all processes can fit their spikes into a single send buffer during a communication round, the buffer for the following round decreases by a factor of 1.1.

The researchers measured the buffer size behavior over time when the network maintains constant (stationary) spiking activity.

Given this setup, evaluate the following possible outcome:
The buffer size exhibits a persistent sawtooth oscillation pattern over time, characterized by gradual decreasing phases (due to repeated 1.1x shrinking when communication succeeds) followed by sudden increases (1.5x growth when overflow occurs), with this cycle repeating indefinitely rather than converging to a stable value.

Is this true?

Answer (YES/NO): YES